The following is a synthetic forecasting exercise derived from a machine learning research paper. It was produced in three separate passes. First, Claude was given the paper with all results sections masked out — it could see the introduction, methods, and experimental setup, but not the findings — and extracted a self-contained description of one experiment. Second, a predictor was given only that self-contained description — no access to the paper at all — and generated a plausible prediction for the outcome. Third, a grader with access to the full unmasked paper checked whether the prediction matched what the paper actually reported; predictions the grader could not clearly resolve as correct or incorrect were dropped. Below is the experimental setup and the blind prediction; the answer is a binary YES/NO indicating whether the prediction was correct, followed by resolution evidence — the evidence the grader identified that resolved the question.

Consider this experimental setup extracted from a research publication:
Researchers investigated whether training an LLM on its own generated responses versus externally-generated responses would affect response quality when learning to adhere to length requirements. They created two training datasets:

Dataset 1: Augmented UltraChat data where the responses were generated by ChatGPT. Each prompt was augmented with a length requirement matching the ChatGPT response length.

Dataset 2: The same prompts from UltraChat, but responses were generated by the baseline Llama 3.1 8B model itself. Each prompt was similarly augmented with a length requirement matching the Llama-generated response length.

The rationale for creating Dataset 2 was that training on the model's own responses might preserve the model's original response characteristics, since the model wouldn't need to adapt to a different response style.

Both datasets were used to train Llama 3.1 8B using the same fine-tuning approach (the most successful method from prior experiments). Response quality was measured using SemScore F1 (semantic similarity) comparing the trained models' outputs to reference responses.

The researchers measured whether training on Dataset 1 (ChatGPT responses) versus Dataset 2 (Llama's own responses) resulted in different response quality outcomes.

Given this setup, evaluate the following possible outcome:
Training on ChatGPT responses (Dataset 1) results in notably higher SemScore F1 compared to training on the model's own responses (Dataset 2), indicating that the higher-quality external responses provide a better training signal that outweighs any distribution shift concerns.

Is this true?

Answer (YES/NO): NO